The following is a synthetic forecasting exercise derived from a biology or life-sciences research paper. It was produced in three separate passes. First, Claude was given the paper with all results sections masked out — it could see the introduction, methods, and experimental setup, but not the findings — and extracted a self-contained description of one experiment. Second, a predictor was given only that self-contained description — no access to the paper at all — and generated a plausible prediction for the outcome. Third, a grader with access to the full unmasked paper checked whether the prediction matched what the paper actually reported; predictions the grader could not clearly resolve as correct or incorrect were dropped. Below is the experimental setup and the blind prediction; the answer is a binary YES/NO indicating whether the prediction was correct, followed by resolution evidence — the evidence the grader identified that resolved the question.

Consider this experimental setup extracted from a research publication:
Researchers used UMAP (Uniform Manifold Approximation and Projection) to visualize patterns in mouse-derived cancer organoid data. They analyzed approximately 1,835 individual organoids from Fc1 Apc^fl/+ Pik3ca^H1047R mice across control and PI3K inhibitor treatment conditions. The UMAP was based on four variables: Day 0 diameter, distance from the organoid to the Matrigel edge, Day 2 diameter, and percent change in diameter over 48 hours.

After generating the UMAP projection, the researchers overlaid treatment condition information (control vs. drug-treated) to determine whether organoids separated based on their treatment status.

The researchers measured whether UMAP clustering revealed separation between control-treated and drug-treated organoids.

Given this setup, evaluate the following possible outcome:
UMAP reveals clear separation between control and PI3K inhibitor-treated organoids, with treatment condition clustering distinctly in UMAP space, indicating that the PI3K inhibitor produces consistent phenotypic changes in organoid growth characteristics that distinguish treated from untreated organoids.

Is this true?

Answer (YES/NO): YES